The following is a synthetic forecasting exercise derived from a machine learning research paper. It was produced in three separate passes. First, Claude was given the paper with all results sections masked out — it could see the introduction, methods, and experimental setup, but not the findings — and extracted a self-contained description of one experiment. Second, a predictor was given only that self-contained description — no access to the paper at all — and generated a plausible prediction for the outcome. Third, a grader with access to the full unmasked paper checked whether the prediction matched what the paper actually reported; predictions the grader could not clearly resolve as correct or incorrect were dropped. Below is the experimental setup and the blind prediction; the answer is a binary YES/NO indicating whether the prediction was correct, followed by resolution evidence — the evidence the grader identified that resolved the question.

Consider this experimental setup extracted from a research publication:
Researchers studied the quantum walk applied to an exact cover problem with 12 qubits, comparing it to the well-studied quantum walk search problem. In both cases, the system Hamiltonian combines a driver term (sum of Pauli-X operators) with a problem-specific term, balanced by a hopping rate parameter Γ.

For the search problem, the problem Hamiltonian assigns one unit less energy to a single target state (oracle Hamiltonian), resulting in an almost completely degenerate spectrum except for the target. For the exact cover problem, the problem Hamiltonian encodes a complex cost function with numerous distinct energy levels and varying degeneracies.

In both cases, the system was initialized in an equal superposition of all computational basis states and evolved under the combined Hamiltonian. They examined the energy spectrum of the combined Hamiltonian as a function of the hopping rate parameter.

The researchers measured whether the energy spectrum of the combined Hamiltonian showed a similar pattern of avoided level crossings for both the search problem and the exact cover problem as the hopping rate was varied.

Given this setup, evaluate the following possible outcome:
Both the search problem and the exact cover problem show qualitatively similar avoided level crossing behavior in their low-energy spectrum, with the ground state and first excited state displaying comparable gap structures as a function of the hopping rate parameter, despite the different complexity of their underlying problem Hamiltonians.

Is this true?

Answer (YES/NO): NO